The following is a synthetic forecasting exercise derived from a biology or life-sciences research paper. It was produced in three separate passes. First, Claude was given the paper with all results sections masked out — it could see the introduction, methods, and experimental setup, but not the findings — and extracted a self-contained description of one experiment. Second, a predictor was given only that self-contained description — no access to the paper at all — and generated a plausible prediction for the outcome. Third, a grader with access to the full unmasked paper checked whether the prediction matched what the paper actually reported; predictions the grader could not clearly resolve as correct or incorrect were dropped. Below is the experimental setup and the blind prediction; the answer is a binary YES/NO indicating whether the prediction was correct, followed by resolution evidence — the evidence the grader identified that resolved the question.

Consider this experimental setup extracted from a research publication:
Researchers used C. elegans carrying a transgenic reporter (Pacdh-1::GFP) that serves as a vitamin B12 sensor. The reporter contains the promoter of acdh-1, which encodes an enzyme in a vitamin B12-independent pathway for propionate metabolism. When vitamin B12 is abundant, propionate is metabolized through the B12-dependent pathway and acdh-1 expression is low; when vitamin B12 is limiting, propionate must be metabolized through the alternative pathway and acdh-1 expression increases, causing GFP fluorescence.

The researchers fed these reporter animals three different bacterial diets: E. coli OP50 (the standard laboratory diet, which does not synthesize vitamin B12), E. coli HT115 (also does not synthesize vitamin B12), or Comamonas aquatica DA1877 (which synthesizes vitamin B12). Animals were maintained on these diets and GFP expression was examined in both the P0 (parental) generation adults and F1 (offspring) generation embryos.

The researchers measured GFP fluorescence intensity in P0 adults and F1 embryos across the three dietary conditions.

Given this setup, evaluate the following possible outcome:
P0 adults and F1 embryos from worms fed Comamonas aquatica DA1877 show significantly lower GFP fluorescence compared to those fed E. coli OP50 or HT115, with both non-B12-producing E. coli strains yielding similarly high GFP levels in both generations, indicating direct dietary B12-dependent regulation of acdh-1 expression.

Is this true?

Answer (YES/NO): NO